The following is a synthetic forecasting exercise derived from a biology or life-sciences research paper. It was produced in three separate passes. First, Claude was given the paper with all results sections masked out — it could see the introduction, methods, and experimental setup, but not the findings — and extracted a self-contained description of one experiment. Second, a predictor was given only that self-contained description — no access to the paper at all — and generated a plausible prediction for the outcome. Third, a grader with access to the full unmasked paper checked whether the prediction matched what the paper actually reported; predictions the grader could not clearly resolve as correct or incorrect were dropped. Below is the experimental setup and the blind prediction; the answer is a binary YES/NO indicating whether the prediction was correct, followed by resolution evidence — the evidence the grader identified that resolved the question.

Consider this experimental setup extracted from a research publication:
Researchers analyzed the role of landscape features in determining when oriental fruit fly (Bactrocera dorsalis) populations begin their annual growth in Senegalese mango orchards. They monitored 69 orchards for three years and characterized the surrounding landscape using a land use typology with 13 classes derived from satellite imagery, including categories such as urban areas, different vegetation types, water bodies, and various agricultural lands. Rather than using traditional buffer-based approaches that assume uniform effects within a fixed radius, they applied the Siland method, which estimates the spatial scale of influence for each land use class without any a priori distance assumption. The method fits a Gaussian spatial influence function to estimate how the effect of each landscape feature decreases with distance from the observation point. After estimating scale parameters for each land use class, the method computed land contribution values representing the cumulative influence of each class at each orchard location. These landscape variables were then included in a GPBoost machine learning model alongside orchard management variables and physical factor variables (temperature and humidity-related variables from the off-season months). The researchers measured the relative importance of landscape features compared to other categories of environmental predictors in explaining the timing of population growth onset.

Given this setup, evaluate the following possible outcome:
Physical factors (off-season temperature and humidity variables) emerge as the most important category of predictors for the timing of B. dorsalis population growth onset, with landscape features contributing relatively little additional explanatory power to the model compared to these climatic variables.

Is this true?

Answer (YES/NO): NO